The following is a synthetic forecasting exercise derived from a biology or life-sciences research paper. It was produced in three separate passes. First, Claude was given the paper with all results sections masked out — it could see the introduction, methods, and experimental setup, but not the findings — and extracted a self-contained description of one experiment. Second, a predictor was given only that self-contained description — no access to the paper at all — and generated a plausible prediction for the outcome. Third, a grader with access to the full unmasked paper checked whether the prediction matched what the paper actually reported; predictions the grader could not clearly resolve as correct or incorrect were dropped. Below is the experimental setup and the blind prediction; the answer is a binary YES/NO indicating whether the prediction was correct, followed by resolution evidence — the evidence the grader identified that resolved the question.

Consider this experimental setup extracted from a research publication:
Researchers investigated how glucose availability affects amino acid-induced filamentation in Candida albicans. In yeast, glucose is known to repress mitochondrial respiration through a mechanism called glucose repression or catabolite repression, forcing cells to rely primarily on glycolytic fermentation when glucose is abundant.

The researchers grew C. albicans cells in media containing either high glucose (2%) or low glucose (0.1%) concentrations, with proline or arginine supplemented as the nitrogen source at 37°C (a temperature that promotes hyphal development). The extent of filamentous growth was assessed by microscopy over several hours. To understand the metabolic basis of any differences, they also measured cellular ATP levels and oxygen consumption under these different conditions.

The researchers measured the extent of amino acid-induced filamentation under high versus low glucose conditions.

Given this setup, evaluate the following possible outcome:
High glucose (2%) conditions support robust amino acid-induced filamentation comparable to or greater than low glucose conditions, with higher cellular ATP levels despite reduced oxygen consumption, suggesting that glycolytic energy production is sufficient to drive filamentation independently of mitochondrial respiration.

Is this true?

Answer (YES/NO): NO